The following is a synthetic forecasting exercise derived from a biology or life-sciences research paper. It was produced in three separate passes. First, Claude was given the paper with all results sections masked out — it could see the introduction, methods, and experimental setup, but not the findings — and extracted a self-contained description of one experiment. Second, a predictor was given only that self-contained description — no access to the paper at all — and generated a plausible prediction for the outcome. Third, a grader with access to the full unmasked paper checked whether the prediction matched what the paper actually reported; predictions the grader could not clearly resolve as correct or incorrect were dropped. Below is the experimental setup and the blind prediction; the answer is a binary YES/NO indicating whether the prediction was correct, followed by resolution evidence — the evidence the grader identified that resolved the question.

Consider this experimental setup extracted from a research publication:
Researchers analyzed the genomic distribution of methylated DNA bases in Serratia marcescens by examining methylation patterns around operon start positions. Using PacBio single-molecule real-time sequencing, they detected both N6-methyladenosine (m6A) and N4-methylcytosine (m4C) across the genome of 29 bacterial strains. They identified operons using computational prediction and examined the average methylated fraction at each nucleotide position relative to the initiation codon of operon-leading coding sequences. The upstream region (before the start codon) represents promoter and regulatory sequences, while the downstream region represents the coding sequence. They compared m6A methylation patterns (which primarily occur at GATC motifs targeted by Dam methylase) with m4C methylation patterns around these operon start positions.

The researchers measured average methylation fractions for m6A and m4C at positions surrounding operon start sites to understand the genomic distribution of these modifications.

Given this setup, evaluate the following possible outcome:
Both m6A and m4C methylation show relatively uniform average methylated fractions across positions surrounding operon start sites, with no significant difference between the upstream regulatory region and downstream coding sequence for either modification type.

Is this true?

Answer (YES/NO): NO